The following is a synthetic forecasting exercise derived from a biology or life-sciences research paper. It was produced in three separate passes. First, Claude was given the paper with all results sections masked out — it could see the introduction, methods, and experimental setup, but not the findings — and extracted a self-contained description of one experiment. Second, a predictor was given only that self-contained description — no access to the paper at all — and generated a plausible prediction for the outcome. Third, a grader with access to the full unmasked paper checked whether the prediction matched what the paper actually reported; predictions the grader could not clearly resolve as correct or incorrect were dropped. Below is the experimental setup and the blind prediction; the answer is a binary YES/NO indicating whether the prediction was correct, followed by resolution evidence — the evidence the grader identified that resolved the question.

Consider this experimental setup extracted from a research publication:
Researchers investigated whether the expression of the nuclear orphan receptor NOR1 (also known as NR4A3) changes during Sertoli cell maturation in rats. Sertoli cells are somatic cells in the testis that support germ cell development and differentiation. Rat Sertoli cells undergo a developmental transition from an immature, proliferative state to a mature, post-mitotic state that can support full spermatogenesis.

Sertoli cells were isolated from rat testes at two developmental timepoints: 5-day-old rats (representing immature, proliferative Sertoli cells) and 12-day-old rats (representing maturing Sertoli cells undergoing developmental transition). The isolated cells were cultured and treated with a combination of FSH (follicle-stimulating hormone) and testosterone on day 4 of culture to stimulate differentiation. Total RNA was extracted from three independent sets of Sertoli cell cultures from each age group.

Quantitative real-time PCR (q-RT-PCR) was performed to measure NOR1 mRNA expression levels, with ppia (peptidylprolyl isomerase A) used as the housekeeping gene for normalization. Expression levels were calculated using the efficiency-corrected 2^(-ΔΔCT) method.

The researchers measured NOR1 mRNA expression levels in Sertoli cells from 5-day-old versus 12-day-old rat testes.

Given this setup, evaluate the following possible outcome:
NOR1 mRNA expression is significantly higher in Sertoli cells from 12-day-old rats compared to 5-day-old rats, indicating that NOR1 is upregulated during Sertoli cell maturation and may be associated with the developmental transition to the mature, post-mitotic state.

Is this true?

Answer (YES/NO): YES